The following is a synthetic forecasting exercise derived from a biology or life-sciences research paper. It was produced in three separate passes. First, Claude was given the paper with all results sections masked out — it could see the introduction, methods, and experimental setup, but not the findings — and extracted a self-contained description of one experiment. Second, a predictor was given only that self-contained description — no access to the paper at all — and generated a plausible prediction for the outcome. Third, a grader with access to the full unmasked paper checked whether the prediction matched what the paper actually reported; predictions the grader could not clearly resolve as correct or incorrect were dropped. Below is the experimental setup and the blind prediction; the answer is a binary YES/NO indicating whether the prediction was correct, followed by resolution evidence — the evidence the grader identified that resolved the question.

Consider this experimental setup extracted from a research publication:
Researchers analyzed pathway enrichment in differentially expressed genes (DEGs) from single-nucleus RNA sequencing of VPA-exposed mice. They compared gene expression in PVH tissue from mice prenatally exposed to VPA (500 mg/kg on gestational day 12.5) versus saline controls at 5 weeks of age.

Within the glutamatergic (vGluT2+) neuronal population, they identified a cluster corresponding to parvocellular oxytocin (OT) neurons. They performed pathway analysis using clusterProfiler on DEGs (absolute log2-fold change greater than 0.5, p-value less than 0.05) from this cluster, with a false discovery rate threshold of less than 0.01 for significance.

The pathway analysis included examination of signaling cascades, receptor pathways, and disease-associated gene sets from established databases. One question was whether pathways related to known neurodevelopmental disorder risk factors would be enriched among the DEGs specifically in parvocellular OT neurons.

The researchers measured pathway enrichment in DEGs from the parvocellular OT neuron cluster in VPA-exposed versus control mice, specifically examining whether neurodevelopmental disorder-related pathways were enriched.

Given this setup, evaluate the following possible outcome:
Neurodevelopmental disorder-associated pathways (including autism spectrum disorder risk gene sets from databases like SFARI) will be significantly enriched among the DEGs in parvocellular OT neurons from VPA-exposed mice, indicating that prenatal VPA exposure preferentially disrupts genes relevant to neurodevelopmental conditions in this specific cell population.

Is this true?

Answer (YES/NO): YES